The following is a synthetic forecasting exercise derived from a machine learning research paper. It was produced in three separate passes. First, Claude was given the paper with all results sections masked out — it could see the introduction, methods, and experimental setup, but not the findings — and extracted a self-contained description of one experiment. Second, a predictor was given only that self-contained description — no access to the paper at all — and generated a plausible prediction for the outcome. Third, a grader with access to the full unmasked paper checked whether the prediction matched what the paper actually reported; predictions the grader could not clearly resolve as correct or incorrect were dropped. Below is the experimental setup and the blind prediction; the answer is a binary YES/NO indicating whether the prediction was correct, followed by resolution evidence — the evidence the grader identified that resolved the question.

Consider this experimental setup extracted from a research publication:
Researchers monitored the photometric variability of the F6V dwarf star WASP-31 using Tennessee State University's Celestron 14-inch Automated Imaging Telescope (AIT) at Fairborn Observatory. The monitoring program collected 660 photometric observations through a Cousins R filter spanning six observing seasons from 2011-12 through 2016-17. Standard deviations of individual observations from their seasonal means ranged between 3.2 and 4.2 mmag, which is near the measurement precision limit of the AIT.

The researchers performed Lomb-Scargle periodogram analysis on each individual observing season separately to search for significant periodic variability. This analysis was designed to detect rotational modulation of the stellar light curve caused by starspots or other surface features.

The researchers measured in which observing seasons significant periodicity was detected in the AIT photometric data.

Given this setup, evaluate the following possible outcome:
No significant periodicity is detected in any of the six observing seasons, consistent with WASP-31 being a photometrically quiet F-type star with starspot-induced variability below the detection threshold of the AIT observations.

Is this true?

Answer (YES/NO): NO